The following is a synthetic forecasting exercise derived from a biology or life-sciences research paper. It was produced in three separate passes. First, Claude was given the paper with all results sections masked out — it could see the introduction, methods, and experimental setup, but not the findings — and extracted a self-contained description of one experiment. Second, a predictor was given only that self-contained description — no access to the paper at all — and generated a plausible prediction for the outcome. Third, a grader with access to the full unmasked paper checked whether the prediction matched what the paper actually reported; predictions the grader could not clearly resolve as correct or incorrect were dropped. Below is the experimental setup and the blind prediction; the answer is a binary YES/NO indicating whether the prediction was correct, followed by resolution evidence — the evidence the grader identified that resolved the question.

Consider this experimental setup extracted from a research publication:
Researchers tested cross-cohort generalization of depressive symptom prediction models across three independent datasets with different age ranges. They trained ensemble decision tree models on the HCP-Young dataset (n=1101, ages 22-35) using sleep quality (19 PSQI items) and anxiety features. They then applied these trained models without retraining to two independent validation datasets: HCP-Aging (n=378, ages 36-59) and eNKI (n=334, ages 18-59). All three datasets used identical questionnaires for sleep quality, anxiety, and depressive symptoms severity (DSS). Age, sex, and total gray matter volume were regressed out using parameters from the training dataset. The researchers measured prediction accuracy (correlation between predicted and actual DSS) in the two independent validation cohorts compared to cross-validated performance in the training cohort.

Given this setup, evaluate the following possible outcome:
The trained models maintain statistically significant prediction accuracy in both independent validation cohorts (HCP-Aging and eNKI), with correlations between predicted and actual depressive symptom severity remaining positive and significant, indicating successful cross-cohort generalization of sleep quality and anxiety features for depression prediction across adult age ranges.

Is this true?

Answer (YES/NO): YES